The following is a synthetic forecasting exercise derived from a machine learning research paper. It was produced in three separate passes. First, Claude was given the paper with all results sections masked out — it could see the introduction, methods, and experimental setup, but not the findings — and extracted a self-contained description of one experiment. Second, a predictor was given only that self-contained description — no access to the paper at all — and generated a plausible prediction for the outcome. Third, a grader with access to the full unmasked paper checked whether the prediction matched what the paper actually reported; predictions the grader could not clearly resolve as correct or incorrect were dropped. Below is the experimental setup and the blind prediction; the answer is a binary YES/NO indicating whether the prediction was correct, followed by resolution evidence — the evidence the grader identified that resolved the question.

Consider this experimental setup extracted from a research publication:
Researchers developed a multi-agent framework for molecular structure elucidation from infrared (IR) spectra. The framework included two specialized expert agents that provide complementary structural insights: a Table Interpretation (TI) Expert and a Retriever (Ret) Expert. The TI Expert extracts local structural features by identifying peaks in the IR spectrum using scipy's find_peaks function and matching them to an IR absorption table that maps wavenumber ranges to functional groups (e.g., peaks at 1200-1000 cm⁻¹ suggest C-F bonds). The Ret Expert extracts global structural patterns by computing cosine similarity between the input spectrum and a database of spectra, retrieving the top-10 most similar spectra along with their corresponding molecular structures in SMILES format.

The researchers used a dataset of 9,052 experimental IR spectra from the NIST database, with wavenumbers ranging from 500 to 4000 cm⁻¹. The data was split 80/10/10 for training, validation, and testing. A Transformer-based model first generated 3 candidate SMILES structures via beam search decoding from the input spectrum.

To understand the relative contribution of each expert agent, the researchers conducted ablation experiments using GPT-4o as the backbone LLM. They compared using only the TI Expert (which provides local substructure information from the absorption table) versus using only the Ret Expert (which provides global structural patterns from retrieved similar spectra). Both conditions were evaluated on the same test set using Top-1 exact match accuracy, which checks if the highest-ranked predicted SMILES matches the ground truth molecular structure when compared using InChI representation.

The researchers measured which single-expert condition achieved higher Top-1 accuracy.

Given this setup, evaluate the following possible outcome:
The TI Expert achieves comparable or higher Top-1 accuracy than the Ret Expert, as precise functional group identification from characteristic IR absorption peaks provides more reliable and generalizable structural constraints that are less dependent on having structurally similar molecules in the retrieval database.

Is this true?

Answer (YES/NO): NO